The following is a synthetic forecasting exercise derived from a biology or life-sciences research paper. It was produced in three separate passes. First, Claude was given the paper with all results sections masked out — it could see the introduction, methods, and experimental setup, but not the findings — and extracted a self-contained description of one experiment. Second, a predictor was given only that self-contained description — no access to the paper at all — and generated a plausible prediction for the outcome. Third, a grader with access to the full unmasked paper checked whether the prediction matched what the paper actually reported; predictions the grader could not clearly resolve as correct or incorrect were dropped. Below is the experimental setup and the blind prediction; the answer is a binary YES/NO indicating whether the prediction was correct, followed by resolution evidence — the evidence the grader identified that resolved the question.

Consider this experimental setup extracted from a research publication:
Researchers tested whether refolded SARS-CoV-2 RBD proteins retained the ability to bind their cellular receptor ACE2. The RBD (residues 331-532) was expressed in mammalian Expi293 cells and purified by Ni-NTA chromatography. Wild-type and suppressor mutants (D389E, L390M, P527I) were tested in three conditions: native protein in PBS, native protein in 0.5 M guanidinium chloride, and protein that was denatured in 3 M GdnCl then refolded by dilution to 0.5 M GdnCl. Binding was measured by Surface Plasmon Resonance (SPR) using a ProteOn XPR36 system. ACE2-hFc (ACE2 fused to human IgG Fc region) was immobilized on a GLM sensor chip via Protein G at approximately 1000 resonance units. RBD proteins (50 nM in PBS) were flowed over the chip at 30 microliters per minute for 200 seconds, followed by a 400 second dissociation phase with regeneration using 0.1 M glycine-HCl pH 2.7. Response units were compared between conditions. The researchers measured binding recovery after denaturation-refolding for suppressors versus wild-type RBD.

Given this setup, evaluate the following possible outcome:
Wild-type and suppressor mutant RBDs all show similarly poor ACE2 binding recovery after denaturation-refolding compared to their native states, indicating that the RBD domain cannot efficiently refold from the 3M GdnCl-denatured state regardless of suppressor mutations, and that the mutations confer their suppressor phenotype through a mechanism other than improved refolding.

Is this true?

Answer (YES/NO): NO